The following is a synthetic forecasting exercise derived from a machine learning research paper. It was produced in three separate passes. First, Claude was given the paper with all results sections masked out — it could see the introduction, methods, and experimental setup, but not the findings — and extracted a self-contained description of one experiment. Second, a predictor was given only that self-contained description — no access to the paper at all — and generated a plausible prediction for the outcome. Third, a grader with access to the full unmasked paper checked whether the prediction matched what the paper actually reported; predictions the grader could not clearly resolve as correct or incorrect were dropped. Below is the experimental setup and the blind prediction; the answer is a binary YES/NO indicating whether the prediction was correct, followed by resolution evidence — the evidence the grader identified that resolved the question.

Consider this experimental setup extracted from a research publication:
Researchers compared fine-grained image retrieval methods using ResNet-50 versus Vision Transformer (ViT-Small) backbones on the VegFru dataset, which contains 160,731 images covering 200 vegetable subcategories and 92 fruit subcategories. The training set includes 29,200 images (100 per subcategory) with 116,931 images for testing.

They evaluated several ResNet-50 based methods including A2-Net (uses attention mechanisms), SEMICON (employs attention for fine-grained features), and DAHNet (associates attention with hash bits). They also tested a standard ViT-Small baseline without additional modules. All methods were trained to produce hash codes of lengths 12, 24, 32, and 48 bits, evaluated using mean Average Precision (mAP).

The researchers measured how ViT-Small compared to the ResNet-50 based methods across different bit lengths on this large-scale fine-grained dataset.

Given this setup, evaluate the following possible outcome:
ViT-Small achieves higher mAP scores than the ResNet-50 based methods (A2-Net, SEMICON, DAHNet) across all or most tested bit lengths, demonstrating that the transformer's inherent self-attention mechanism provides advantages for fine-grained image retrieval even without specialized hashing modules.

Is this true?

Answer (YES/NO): YES